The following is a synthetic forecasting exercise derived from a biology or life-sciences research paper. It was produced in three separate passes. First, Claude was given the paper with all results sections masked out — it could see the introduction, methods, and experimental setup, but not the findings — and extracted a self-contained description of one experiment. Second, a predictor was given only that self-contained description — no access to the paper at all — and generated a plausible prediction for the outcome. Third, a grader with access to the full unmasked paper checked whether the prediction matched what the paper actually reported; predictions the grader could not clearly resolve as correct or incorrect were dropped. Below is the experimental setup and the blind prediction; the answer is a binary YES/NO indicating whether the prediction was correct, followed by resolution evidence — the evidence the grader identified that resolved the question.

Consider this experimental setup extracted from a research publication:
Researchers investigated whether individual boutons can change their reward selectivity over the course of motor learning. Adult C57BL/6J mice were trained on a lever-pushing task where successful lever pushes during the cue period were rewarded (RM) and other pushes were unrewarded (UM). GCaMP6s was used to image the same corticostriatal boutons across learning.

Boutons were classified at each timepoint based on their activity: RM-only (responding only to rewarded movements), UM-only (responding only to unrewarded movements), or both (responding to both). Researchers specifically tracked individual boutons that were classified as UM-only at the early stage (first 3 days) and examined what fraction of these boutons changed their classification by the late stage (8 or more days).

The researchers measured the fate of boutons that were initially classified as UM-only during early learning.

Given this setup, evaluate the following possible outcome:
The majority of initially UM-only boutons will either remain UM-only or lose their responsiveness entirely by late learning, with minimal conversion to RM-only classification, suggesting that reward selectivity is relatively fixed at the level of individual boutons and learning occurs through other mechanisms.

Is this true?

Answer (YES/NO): NO